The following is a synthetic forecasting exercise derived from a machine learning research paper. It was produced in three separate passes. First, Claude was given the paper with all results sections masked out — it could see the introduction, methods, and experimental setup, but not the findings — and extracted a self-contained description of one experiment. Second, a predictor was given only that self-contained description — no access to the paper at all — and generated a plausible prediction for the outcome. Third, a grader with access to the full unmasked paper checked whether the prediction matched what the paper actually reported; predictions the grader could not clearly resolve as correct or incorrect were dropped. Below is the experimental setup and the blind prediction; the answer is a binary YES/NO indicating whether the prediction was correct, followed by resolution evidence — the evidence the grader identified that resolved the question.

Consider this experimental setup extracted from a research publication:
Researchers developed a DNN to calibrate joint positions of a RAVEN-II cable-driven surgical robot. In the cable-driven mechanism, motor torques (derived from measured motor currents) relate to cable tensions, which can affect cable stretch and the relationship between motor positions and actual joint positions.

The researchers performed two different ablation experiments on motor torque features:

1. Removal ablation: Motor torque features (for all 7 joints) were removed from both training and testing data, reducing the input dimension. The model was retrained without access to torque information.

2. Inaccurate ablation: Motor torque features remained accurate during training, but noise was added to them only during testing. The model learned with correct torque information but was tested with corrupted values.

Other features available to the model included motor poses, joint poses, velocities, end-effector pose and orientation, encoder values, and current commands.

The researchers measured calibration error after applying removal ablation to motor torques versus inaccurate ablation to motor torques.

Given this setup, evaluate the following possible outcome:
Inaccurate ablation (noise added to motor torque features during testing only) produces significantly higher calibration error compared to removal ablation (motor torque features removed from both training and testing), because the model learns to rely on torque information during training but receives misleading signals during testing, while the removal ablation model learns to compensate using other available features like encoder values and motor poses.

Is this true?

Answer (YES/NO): NO